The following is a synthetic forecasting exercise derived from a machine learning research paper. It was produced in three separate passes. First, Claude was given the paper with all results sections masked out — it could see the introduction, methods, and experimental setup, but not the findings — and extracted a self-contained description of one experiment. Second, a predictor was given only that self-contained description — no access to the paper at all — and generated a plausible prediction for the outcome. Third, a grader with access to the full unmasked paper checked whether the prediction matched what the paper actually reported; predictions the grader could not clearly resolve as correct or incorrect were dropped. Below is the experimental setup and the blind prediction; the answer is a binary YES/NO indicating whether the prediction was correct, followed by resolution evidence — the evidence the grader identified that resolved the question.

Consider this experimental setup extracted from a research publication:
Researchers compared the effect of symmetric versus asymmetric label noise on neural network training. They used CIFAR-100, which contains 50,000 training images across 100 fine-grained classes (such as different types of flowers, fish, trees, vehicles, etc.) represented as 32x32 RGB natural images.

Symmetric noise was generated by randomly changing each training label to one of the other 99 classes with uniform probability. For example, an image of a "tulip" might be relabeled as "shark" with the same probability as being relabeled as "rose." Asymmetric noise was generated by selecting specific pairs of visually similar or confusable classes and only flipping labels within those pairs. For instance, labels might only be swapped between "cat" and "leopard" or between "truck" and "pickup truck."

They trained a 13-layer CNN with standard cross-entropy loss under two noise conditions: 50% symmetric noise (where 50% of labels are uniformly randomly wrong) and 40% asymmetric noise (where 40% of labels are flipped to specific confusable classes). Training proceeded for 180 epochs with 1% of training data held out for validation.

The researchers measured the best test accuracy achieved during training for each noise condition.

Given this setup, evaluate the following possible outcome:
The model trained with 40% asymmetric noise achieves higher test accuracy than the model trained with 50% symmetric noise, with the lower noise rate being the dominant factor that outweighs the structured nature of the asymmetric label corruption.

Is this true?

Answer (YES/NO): NO